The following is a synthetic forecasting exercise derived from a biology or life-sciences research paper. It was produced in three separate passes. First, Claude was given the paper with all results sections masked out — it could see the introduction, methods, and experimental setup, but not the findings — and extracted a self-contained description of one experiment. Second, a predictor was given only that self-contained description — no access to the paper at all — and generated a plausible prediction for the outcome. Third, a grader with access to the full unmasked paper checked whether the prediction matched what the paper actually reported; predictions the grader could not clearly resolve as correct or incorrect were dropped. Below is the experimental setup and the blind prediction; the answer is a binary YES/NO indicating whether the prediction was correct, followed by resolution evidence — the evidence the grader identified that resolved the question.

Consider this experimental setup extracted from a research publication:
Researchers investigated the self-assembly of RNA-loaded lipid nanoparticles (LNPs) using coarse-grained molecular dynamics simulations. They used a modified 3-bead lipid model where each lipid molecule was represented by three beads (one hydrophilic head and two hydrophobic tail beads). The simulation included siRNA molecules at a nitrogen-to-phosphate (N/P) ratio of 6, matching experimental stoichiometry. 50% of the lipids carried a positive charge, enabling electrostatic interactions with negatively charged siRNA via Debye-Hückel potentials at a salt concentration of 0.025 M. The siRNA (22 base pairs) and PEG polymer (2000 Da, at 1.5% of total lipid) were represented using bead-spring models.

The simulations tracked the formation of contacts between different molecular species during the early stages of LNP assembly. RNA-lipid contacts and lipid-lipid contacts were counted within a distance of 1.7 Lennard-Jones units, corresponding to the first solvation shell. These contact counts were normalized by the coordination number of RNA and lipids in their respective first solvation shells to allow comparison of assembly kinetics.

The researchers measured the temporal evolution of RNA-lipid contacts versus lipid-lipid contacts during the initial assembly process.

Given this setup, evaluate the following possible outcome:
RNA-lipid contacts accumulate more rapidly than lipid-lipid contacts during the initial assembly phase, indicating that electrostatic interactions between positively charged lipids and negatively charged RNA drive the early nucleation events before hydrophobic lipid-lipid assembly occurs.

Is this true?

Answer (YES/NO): NO